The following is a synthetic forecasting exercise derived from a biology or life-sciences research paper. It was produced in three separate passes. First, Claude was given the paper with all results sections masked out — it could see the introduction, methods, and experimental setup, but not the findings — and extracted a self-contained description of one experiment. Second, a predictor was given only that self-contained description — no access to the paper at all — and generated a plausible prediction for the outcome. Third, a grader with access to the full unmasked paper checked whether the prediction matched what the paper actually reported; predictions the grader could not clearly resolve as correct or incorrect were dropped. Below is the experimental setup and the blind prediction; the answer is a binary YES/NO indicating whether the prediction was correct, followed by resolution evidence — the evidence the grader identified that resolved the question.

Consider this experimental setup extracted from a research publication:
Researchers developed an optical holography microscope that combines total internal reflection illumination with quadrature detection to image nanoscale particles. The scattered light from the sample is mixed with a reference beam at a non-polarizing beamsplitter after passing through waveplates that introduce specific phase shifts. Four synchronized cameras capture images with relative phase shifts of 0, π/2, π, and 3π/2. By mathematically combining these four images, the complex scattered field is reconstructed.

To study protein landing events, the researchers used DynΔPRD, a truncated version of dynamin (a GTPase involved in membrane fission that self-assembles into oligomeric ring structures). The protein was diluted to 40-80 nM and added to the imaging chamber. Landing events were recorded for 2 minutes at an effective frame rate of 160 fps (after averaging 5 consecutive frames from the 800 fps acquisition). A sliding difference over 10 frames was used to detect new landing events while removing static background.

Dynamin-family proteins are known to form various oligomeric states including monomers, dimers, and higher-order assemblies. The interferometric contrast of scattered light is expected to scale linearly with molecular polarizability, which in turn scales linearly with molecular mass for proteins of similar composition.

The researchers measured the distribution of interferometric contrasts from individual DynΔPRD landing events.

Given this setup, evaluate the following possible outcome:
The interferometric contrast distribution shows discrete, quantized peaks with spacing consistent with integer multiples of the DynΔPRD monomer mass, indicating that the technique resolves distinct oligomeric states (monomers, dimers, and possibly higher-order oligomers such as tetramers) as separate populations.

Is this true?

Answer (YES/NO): YES